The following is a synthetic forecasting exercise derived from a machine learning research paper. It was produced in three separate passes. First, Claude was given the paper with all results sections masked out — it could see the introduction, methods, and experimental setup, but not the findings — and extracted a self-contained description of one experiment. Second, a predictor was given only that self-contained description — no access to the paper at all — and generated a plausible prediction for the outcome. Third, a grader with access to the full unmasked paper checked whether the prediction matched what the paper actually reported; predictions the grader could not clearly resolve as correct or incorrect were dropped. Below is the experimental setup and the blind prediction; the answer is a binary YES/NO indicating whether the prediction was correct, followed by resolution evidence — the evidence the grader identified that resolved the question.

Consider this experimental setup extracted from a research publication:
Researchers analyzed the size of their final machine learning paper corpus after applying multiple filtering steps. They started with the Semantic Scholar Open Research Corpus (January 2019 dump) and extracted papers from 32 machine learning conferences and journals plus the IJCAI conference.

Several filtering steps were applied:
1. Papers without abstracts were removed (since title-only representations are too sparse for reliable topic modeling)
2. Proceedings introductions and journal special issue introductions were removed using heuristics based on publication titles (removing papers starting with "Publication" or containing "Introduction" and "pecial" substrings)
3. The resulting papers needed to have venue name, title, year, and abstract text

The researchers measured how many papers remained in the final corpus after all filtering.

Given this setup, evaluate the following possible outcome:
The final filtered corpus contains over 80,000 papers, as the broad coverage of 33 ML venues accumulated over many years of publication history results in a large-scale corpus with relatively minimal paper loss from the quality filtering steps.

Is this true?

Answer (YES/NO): NO